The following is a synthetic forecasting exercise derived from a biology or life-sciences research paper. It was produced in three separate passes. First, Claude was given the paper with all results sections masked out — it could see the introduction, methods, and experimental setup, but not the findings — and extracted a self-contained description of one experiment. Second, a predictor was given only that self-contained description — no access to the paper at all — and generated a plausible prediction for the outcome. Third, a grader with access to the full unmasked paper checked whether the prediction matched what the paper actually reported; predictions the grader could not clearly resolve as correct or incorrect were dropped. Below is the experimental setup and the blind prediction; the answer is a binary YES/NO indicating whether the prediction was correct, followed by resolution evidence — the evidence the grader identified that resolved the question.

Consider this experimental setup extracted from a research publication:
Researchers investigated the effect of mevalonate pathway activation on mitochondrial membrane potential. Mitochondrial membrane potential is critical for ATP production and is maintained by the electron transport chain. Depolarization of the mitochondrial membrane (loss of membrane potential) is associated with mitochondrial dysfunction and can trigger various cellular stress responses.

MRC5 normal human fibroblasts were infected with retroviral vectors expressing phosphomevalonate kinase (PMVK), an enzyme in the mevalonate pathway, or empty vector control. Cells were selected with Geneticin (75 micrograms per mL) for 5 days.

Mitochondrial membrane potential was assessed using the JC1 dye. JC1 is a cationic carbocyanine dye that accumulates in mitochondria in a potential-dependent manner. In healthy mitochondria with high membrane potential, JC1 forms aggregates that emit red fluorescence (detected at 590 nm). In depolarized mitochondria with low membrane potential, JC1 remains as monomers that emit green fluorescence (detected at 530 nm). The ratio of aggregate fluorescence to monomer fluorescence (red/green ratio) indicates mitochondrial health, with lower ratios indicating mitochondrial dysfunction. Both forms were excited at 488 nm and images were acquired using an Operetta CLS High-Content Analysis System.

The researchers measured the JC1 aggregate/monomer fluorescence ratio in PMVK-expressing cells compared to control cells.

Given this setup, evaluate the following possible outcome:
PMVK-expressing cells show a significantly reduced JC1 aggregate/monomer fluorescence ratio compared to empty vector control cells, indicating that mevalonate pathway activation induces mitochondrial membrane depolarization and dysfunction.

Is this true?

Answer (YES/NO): YES